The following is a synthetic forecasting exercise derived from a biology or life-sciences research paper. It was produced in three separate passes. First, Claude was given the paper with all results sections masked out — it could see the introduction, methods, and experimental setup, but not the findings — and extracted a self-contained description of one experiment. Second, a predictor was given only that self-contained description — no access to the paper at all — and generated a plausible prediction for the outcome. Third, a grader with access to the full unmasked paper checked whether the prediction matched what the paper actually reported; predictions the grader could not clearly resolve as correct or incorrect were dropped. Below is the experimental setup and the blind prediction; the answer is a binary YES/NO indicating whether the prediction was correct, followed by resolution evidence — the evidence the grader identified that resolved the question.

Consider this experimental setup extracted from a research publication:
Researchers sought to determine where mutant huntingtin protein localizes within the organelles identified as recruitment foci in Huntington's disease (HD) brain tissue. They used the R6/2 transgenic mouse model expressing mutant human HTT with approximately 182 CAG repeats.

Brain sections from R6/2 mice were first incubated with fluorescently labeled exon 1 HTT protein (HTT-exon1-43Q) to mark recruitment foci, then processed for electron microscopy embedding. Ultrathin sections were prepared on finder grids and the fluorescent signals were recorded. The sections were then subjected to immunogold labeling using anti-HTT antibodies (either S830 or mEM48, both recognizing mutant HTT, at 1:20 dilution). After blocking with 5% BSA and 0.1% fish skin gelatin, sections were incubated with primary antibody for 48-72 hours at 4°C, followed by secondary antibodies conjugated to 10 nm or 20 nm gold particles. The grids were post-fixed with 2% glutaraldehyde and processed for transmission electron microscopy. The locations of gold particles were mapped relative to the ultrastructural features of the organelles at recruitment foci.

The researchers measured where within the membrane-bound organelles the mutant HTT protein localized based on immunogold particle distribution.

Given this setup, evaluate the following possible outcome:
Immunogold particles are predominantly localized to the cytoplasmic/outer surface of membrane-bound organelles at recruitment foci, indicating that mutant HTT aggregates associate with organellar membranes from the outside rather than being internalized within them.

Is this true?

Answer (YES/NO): NO